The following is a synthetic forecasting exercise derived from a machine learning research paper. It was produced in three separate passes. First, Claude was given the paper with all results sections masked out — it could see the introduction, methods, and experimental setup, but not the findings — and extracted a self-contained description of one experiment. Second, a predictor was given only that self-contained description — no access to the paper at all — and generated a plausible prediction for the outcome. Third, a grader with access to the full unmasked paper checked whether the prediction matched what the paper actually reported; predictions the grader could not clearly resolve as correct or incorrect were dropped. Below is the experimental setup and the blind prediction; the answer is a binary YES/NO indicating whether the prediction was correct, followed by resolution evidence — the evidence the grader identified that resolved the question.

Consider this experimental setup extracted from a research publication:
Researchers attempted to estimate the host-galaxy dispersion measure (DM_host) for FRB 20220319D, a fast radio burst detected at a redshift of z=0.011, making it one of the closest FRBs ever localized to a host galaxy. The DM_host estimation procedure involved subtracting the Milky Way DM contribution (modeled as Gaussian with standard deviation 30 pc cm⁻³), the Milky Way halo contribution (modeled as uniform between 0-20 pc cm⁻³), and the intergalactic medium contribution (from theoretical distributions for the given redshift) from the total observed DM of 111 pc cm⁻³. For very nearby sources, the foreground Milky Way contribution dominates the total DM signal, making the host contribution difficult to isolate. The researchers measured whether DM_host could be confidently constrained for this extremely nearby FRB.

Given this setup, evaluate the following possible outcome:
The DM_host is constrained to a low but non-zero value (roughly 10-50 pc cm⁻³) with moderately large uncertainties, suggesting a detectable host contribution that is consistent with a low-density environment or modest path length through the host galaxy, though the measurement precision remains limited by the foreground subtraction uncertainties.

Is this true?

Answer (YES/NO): NO